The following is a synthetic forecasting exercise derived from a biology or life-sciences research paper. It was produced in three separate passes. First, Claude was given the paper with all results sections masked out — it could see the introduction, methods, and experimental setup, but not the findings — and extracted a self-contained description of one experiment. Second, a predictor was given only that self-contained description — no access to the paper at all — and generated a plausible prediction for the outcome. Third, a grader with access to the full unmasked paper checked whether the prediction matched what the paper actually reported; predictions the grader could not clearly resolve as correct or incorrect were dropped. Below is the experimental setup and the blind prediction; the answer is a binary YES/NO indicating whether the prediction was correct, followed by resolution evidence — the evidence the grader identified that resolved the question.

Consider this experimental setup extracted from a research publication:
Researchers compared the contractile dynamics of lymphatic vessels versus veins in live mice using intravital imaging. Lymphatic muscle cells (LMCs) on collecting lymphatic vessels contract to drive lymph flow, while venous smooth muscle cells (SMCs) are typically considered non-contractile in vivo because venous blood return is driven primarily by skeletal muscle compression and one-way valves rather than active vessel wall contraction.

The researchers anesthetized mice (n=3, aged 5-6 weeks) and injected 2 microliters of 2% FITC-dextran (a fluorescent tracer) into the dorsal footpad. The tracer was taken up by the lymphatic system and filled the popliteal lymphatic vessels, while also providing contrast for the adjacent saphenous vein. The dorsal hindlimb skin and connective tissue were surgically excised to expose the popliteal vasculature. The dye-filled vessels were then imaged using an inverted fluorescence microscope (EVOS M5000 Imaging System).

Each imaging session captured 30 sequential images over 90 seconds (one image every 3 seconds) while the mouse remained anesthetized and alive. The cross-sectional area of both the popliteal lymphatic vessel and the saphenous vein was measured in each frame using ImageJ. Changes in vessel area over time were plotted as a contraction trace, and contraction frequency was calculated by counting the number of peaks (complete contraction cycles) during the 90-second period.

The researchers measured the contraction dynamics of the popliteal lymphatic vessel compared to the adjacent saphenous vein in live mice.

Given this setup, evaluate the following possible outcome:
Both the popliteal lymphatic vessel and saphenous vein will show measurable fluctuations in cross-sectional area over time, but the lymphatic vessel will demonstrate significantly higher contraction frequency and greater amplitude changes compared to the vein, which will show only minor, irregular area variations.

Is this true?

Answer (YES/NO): NO